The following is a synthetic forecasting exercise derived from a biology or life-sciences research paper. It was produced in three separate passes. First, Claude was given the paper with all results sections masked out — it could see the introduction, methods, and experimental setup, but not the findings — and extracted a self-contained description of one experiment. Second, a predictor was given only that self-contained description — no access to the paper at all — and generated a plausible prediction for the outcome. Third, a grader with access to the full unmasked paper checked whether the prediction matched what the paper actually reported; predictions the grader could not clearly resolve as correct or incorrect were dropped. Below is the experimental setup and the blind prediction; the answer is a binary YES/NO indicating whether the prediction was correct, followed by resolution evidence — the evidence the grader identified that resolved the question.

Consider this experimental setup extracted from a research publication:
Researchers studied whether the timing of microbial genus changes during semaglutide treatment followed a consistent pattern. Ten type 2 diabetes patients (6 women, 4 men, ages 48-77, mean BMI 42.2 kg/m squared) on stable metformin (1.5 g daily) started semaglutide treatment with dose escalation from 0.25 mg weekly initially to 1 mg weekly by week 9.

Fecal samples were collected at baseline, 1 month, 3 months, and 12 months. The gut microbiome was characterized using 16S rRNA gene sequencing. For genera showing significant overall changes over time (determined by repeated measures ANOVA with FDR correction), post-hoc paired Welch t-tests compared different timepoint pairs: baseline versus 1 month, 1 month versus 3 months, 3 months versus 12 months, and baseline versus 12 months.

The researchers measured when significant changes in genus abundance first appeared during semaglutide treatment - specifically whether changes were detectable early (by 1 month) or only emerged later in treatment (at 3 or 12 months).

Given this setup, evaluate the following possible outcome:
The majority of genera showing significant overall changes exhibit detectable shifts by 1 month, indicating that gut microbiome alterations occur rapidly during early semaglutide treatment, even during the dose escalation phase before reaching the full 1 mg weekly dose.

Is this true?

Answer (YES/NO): NO